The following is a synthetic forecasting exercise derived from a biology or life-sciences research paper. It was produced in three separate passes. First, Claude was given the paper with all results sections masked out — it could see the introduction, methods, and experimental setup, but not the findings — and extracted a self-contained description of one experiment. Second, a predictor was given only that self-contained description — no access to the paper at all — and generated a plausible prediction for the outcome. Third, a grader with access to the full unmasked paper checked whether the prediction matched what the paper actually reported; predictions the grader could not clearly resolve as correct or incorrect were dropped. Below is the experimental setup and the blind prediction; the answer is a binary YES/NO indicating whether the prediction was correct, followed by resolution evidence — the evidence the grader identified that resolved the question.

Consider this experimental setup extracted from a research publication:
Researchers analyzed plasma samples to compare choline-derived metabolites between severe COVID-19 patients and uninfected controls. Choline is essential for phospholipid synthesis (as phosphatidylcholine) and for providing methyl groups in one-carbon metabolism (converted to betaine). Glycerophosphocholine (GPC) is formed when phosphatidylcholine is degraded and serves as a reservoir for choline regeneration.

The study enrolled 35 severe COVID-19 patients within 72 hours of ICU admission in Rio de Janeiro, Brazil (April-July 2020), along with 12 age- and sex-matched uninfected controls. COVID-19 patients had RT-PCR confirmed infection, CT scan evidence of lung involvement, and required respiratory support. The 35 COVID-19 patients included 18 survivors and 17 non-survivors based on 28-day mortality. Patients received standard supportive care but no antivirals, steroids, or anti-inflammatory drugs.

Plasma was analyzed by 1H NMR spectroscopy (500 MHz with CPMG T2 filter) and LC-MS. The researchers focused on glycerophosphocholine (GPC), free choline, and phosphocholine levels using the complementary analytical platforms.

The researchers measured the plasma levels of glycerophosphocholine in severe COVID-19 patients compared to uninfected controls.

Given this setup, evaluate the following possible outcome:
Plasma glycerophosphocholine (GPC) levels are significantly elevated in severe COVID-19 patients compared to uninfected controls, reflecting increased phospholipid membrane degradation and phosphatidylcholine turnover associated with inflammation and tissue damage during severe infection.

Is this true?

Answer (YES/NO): NO